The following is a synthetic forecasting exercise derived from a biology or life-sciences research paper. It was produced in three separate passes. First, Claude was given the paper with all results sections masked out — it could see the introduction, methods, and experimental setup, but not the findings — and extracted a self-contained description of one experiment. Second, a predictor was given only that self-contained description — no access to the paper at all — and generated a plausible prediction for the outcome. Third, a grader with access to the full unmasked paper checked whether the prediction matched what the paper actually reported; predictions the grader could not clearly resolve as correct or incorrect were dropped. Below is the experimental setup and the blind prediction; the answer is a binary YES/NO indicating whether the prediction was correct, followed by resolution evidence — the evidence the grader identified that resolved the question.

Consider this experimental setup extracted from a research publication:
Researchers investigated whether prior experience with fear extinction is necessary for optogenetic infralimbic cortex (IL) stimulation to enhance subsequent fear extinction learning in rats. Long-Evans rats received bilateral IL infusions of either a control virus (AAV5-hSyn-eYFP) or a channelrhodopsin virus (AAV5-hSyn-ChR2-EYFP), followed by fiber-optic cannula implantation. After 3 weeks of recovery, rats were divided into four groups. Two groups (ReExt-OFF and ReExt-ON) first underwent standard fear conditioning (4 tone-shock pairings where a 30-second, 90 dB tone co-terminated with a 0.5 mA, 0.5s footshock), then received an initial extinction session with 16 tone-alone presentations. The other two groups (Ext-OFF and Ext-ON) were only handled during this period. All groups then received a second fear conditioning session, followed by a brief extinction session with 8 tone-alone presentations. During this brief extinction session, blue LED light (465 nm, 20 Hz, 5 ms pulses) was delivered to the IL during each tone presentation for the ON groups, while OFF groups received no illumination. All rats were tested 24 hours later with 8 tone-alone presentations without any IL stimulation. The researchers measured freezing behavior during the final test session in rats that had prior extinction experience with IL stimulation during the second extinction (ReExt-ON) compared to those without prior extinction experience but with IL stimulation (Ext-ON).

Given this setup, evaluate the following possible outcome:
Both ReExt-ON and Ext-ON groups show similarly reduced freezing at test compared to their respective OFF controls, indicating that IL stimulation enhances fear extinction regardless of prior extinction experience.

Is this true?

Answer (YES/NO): NO